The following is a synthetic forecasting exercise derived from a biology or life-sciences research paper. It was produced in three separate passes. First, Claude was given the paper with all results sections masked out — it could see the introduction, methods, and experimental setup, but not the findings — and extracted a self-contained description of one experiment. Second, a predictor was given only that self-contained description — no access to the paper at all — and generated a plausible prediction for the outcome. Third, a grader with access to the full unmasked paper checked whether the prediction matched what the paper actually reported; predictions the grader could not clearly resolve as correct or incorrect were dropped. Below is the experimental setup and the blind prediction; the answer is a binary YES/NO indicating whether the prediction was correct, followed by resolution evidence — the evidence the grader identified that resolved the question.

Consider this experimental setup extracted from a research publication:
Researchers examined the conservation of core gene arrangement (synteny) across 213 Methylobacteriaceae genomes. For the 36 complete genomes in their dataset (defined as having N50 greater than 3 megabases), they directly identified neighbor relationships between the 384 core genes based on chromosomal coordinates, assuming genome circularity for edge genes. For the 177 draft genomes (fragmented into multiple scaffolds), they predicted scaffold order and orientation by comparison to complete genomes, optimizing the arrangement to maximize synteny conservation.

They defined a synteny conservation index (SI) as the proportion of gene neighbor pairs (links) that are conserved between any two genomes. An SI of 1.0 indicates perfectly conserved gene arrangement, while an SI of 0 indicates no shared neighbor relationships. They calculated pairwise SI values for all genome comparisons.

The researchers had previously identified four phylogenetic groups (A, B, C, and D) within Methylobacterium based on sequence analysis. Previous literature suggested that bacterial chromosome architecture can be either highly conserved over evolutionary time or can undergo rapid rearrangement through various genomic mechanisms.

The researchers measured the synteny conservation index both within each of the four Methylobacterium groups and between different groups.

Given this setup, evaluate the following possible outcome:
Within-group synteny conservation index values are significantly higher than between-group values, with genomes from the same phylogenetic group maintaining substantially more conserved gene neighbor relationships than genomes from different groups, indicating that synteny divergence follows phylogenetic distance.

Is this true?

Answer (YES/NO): YES